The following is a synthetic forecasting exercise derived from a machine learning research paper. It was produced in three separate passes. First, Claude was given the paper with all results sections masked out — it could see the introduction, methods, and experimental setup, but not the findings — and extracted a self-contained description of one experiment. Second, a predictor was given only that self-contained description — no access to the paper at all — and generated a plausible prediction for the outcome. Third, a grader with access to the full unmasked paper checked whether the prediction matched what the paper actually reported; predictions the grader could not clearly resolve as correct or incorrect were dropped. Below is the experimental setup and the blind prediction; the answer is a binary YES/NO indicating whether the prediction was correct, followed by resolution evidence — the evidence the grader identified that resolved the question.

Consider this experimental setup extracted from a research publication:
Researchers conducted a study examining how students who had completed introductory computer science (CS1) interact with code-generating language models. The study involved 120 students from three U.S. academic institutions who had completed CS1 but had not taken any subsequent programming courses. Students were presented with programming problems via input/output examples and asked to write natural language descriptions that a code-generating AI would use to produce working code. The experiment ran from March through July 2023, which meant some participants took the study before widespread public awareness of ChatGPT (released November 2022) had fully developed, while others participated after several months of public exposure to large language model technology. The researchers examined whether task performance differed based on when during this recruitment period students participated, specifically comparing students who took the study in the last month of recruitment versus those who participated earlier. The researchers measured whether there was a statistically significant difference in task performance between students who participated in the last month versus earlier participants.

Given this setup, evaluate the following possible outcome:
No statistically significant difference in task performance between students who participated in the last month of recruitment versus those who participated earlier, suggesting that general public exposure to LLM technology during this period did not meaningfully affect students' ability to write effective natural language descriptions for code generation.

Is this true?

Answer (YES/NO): NO